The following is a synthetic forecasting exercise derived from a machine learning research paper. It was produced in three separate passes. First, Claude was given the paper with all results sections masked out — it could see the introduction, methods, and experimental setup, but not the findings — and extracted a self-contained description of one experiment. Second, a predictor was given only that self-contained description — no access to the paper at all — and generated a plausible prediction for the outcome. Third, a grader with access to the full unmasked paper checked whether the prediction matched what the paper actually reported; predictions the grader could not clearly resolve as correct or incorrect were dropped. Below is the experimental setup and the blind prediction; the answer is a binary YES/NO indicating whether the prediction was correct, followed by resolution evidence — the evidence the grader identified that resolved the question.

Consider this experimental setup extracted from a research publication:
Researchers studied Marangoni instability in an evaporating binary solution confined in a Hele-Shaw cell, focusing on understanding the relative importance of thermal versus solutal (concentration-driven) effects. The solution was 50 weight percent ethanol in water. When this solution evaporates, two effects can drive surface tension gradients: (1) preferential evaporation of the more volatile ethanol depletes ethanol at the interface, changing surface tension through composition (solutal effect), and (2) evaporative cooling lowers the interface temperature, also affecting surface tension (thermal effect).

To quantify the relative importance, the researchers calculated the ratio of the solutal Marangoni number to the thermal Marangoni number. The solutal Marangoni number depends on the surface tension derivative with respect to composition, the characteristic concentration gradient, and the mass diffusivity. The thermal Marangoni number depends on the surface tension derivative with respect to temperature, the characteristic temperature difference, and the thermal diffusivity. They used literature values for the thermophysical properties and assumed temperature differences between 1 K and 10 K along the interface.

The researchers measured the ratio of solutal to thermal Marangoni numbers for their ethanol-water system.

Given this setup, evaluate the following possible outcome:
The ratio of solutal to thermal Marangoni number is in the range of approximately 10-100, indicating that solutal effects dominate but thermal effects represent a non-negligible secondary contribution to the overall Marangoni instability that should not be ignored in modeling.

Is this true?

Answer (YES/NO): NO